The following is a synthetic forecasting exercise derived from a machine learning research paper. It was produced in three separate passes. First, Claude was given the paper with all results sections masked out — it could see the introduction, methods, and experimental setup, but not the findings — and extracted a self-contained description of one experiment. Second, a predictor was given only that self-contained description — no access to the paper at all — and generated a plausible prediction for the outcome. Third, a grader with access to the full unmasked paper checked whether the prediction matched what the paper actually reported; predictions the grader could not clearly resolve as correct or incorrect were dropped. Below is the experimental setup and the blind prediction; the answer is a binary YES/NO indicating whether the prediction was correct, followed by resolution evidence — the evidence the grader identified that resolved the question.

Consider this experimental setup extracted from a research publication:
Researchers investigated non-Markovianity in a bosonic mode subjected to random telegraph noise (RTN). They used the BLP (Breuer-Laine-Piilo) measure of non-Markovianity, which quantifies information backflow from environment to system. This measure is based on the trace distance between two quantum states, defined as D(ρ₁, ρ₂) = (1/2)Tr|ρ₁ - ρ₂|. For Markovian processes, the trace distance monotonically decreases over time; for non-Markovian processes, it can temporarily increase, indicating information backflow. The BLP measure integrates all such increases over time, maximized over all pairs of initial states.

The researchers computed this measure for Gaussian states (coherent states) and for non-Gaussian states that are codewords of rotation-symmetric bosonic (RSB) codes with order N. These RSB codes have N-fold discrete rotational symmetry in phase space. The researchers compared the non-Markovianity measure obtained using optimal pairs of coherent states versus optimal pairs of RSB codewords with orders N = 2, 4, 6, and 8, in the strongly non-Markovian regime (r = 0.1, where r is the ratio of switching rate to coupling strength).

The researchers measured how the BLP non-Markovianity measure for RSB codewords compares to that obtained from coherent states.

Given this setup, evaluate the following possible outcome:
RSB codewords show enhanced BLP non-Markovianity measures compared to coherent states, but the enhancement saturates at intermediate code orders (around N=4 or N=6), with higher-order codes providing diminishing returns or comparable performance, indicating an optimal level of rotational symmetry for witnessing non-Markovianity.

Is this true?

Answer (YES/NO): NO